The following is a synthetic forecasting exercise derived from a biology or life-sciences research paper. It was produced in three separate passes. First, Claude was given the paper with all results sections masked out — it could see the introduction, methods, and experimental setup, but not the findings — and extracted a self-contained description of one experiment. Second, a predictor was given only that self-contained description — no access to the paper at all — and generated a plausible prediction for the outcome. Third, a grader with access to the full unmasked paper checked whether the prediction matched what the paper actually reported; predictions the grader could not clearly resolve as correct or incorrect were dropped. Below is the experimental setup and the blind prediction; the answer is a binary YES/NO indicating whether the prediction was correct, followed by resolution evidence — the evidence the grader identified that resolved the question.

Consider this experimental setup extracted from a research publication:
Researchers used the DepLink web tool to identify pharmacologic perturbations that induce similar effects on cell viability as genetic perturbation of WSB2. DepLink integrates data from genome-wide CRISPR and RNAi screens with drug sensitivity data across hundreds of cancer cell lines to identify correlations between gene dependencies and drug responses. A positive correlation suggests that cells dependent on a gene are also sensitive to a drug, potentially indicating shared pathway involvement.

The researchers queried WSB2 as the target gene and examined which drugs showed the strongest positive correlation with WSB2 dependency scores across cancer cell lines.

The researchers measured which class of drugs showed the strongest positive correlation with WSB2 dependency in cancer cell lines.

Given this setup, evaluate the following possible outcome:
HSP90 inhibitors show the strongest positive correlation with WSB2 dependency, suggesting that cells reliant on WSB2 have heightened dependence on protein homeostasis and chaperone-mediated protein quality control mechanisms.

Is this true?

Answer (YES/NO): NO